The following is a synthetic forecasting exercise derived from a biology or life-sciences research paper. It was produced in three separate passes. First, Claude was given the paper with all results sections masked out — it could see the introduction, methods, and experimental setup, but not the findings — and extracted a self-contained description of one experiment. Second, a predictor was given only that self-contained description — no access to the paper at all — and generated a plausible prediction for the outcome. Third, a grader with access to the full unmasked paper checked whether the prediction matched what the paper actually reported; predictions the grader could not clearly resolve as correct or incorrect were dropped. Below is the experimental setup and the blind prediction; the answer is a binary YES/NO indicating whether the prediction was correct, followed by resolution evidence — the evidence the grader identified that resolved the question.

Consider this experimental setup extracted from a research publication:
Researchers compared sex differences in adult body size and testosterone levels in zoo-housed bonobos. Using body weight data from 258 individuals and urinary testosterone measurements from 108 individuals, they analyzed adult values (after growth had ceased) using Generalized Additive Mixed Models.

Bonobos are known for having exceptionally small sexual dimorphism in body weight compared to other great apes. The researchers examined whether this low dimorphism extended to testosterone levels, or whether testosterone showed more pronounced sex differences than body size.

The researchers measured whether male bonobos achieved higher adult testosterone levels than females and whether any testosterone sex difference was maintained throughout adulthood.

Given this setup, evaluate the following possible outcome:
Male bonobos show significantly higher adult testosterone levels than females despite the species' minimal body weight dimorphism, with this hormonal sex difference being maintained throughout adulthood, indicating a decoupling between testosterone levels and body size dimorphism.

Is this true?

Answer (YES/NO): YES